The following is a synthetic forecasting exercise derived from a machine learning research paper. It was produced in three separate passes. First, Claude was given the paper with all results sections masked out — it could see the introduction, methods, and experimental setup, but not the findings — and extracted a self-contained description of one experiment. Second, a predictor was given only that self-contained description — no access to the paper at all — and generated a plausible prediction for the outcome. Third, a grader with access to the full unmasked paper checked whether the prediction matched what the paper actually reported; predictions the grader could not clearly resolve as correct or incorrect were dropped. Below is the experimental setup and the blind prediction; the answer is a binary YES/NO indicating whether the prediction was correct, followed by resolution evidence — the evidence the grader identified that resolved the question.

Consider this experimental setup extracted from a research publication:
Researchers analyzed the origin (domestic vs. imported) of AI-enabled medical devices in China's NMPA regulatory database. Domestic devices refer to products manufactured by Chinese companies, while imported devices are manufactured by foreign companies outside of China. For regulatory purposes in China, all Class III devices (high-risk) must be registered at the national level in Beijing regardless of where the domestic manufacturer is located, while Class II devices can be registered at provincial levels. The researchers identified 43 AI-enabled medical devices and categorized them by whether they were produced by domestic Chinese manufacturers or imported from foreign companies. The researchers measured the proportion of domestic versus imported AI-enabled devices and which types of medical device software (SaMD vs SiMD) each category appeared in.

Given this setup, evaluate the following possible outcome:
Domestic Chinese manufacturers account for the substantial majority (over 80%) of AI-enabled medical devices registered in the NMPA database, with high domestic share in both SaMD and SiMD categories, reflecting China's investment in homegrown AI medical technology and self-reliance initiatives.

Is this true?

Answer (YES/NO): NO